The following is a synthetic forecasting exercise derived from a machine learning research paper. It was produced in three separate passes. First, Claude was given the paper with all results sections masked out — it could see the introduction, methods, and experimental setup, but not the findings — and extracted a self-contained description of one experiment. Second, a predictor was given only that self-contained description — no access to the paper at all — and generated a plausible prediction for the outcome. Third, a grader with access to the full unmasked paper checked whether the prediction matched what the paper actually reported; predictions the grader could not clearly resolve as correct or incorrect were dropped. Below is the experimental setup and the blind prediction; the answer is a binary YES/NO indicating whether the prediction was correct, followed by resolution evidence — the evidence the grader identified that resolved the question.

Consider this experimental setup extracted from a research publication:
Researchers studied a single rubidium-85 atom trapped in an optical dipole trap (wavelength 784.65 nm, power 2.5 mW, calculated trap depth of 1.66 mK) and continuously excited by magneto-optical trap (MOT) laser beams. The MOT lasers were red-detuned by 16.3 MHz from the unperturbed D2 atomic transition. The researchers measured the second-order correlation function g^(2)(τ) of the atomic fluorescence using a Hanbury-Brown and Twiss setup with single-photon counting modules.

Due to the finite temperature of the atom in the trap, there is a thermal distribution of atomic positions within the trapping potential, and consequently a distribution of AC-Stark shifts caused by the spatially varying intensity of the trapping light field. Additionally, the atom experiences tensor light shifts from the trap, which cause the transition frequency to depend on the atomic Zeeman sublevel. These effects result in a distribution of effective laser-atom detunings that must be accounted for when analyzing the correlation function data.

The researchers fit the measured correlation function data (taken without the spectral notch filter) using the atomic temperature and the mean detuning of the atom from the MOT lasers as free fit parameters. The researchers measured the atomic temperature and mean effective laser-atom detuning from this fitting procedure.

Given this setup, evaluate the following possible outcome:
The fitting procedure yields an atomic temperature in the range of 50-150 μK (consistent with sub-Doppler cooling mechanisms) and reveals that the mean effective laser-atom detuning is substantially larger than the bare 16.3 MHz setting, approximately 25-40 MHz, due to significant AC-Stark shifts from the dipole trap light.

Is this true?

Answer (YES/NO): NO